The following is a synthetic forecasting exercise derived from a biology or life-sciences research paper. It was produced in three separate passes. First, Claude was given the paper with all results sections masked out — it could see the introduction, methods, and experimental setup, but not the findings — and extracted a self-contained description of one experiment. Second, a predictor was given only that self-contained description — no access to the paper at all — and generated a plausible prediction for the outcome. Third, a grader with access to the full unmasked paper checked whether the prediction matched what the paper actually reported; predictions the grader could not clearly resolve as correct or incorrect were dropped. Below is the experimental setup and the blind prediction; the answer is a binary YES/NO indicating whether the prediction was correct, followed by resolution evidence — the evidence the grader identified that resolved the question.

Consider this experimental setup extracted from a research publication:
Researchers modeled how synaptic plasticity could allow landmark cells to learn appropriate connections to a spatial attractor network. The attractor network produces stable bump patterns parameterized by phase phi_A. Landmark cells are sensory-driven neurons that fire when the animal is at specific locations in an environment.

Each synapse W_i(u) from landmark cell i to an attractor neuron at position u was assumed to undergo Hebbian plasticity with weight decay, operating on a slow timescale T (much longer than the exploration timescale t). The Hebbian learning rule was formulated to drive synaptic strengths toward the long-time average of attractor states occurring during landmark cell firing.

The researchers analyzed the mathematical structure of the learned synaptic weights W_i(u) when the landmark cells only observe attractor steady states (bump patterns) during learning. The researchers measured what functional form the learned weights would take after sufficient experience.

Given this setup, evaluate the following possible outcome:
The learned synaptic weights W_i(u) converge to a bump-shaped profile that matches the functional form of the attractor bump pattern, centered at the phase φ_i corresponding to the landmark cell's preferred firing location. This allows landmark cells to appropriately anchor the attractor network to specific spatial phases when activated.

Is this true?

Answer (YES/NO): NO